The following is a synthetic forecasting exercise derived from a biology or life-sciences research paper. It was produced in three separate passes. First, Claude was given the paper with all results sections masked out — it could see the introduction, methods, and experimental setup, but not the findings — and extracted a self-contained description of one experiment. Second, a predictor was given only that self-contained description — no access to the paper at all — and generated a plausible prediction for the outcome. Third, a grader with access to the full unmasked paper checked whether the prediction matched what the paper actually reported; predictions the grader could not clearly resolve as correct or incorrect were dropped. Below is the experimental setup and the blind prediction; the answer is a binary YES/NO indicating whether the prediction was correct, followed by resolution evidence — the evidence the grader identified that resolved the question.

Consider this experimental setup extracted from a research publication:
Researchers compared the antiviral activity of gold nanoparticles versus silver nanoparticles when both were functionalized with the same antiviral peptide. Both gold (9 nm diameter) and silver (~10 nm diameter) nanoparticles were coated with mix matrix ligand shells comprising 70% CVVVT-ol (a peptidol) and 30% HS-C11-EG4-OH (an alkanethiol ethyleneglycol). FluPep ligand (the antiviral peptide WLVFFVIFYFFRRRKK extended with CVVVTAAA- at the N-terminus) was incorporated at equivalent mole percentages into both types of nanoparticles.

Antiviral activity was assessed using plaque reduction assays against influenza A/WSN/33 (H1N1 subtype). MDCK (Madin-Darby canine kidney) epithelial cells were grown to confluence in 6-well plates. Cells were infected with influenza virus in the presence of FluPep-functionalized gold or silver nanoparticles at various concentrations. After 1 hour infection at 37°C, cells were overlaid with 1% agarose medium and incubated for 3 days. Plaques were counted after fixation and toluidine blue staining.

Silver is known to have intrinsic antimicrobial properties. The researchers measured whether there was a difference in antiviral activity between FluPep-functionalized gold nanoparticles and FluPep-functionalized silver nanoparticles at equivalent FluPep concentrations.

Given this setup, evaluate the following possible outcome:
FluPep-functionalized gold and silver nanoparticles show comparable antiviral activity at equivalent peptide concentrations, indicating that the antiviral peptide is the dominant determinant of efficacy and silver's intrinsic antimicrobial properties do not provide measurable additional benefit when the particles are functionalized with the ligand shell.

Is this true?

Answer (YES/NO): NO